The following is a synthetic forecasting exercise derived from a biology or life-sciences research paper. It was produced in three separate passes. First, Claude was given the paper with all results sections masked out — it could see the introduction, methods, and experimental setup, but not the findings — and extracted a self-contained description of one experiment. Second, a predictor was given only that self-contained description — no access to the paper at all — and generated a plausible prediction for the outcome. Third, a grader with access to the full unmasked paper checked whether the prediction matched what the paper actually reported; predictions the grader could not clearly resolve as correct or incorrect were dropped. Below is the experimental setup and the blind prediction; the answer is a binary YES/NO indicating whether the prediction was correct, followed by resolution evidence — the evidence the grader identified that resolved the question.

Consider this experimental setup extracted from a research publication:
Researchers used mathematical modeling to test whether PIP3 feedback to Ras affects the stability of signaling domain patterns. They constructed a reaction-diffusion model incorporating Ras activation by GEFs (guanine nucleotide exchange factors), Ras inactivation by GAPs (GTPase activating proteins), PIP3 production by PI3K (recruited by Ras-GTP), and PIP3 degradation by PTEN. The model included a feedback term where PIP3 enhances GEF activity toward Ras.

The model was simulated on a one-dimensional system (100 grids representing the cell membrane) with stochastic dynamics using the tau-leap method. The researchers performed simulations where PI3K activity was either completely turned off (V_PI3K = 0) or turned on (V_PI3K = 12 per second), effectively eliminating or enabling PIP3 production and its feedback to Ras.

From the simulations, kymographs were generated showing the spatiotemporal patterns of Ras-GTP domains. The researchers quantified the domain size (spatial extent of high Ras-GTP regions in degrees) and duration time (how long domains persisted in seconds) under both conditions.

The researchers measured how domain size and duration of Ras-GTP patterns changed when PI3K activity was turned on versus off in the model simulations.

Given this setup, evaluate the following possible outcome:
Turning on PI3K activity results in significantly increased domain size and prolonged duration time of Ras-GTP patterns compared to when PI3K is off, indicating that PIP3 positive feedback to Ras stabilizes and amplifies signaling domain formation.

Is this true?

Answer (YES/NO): YES